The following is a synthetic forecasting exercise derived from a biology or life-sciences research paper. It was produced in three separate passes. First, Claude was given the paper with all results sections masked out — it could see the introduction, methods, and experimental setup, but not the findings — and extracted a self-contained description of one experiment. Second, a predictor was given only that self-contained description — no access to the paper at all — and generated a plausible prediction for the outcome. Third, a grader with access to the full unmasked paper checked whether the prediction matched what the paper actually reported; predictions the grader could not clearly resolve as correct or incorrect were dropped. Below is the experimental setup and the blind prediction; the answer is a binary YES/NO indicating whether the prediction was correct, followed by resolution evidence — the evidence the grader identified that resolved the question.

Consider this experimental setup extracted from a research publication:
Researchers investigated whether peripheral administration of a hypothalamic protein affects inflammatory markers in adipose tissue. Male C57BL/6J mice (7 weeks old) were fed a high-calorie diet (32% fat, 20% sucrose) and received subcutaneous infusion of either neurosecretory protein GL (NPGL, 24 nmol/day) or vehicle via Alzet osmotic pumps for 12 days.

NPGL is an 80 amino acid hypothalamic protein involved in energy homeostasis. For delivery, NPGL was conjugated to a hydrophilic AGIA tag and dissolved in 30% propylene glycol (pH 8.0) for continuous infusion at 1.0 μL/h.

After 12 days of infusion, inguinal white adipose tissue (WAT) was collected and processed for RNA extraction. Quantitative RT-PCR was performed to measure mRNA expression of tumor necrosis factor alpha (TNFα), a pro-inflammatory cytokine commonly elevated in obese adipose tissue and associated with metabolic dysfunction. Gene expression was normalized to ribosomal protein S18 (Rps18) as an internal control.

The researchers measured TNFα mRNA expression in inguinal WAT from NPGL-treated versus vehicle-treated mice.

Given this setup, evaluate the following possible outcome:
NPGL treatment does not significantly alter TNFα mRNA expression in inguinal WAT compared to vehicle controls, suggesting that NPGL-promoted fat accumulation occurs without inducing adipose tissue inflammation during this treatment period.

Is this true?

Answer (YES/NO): YES